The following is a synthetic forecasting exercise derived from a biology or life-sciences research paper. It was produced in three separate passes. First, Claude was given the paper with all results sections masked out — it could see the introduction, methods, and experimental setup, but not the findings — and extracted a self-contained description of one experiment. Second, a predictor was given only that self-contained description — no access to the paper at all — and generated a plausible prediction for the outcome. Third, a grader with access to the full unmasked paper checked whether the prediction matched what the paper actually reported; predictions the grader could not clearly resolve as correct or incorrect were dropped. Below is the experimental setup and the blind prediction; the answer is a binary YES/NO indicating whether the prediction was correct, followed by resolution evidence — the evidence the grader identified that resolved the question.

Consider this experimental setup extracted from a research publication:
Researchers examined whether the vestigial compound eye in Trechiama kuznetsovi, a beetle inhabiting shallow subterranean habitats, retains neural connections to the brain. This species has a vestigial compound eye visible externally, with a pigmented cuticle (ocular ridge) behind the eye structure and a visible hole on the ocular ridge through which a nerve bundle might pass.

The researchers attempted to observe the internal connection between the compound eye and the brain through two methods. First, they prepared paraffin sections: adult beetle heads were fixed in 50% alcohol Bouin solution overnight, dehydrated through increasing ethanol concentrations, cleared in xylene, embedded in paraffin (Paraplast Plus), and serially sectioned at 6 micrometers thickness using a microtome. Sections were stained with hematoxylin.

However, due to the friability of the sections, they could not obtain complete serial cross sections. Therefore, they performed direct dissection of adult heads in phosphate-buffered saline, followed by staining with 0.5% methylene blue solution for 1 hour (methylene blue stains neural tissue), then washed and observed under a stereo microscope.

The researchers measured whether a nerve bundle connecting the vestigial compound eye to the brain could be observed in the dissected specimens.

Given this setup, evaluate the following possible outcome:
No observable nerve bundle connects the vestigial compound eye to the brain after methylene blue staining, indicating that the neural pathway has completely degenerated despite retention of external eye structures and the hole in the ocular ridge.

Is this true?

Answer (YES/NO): NO